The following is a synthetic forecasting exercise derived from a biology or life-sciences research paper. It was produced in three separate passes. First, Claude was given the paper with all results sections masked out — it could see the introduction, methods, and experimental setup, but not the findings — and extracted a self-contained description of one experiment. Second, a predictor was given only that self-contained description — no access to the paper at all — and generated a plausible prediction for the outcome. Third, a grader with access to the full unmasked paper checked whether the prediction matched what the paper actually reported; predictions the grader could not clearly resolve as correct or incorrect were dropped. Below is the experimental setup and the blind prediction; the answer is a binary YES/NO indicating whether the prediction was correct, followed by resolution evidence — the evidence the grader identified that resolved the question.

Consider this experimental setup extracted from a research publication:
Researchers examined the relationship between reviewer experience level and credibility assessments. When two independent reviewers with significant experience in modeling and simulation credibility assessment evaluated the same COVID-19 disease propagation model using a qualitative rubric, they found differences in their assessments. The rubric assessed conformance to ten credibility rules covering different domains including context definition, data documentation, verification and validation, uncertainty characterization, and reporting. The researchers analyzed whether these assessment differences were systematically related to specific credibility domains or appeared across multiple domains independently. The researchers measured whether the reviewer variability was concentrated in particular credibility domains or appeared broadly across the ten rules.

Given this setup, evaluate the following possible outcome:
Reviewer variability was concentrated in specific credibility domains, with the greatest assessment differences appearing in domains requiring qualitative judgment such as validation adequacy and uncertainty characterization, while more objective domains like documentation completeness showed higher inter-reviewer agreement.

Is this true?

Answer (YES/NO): NO